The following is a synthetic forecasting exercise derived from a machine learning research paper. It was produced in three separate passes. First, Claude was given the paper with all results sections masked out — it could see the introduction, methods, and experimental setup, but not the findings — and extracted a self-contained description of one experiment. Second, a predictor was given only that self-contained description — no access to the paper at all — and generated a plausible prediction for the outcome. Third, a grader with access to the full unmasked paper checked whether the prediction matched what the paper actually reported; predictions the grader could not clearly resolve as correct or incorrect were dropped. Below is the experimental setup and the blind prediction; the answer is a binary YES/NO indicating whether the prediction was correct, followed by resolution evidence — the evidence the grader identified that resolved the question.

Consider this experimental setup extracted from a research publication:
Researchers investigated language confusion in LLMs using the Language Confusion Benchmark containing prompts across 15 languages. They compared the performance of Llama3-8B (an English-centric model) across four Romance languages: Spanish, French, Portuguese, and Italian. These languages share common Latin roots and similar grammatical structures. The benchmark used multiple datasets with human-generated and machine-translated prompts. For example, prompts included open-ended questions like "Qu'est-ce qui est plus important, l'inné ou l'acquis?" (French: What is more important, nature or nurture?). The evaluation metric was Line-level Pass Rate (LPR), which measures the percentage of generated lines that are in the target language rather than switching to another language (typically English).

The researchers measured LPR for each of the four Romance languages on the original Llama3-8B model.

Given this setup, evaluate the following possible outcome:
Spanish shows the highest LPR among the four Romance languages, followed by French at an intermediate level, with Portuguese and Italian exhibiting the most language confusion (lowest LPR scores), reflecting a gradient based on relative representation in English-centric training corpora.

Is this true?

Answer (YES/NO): NO